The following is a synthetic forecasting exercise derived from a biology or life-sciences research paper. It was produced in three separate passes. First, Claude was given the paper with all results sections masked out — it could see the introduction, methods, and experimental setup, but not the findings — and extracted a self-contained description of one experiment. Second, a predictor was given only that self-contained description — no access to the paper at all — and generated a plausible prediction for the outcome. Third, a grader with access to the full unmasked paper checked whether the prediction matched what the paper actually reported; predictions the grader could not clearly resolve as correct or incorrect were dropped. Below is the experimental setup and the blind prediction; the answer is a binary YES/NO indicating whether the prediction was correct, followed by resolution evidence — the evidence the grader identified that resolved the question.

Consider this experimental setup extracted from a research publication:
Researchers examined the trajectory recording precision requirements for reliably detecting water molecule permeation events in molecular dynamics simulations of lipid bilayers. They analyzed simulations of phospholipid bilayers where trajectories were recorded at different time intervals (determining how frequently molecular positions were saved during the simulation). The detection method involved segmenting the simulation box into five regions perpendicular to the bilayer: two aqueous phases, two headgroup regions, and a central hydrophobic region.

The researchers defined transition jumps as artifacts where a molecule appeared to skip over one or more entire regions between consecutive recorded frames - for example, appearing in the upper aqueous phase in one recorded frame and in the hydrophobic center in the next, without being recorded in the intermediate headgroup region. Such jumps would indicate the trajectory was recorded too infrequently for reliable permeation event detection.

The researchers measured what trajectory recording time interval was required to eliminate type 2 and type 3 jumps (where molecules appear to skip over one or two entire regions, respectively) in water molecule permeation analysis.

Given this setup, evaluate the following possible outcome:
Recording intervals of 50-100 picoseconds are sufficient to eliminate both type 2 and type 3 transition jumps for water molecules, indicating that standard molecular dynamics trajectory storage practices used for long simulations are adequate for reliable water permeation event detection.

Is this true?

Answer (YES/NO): NO